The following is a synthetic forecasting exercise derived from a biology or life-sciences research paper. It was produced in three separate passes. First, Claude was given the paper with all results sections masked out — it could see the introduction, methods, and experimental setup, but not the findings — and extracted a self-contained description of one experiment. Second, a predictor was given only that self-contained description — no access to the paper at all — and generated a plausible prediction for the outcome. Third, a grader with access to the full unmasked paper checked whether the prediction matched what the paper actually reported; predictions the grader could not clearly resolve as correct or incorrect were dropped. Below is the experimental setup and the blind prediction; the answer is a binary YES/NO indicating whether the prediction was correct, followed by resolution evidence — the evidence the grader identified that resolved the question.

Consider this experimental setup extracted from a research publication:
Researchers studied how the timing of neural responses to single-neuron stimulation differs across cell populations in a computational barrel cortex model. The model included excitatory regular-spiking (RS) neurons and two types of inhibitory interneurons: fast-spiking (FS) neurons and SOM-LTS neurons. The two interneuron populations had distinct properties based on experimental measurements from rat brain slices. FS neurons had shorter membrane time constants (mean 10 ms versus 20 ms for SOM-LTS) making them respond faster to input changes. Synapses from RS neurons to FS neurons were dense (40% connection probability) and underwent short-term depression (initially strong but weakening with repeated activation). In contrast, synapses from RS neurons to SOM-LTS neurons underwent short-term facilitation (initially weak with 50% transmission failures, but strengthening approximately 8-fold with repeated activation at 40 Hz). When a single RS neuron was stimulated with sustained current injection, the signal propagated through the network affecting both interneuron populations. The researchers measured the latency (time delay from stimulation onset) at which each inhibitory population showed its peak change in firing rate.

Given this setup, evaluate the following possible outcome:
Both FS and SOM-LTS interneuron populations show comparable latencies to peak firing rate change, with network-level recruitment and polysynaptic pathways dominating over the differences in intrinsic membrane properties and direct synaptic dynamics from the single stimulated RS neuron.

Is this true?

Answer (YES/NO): NO